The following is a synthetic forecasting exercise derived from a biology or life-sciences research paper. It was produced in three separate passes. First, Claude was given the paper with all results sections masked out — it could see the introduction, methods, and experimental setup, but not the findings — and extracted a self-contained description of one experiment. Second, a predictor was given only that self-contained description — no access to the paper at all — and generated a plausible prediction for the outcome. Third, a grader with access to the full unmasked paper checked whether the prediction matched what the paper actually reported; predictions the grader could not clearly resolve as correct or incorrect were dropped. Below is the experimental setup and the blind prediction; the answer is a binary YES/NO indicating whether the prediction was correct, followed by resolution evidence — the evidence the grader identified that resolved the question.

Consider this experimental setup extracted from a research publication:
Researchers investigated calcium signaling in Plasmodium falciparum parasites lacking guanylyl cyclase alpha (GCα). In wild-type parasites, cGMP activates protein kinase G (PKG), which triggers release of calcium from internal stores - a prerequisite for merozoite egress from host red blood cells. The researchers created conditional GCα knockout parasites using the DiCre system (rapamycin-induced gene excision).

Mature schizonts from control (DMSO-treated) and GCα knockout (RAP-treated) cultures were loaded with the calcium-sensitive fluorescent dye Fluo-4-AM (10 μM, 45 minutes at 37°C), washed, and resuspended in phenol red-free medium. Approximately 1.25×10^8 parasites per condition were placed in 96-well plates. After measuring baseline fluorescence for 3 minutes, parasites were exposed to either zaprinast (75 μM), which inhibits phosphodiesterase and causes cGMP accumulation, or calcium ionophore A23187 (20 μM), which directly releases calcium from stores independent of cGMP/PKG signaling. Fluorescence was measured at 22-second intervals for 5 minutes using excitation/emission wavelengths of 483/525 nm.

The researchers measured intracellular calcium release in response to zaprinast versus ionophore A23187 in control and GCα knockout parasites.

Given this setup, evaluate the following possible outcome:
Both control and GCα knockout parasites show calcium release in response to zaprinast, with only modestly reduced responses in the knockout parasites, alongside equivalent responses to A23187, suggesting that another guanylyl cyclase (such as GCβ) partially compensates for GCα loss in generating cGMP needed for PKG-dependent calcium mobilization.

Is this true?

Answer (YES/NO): NO